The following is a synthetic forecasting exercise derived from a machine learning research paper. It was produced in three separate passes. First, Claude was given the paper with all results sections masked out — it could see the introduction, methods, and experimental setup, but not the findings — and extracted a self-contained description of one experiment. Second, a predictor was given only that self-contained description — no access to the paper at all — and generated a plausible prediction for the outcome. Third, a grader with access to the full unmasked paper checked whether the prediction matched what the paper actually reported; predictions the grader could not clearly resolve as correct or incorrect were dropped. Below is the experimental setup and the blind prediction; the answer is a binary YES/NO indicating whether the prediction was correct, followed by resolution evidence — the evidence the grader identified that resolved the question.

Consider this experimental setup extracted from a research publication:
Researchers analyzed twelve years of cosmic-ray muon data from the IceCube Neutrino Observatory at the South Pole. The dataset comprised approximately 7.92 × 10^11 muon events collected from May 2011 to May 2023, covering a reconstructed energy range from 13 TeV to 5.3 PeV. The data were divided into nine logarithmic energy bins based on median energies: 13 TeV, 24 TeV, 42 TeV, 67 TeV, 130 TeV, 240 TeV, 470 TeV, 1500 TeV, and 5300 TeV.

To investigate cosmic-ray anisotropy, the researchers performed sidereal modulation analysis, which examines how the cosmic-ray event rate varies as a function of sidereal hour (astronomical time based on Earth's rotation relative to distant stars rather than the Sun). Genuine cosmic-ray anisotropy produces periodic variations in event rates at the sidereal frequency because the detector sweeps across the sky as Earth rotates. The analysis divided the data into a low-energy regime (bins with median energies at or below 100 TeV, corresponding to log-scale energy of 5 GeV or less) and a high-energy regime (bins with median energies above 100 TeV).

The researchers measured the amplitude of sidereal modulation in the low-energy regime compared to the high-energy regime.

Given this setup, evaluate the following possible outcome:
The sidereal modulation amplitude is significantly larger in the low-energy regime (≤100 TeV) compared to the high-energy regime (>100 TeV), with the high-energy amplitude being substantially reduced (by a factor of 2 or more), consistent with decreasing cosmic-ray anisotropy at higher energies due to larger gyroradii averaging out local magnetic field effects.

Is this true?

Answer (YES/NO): NO